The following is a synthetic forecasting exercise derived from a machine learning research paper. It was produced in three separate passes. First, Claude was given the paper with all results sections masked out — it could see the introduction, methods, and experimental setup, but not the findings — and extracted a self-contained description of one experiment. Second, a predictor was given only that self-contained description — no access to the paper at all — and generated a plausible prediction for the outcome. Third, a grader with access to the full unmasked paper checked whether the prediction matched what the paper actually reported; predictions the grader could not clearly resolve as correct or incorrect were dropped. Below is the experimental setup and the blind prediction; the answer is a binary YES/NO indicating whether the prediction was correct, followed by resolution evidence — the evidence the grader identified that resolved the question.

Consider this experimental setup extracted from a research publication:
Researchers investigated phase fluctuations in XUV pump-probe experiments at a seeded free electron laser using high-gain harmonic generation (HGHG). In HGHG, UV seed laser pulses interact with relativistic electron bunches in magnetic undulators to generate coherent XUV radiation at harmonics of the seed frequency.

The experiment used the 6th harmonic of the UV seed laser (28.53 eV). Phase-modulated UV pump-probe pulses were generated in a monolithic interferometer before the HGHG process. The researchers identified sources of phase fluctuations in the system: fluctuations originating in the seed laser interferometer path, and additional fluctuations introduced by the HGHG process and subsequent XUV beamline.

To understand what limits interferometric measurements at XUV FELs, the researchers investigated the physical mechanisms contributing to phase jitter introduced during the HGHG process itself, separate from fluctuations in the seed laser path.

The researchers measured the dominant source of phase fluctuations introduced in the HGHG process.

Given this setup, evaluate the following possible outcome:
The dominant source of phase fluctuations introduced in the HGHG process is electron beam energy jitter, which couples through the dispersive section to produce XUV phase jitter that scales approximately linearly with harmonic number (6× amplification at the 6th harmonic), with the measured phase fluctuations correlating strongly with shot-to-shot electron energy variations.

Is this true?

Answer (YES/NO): NO